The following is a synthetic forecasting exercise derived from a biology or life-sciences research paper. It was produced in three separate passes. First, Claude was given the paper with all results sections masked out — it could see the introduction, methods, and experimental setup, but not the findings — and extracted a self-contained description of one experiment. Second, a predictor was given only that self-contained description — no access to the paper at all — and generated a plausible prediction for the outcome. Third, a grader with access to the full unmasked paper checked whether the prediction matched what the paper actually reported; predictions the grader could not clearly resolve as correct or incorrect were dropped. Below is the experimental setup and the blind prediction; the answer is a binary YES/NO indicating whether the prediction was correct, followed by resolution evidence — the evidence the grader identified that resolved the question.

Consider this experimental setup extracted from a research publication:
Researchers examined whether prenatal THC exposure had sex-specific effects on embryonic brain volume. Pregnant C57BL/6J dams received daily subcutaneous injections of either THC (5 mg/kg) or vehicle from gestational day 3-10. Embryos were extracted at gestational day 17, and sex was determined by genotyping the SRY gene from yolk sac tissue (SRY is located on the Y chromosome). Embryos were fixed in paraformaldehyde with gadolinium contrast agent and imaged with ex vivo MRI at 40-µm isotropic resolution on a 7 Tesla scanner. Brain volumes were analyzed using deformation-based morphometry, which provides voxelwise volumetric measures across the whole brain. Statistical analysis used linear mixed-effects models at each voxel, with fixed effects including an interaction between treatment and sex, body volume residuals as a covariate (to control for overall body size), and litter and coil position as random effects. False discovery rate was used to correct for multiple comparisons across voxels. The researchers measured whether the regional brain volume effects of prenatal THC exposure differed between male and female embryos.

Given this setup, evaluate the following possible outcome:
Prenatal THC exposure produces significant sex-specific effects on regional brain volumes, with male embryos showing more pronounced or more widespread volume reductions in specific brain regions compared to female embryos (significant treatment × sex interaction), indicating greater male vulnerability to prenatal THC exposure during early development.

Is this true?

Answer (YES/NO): NO